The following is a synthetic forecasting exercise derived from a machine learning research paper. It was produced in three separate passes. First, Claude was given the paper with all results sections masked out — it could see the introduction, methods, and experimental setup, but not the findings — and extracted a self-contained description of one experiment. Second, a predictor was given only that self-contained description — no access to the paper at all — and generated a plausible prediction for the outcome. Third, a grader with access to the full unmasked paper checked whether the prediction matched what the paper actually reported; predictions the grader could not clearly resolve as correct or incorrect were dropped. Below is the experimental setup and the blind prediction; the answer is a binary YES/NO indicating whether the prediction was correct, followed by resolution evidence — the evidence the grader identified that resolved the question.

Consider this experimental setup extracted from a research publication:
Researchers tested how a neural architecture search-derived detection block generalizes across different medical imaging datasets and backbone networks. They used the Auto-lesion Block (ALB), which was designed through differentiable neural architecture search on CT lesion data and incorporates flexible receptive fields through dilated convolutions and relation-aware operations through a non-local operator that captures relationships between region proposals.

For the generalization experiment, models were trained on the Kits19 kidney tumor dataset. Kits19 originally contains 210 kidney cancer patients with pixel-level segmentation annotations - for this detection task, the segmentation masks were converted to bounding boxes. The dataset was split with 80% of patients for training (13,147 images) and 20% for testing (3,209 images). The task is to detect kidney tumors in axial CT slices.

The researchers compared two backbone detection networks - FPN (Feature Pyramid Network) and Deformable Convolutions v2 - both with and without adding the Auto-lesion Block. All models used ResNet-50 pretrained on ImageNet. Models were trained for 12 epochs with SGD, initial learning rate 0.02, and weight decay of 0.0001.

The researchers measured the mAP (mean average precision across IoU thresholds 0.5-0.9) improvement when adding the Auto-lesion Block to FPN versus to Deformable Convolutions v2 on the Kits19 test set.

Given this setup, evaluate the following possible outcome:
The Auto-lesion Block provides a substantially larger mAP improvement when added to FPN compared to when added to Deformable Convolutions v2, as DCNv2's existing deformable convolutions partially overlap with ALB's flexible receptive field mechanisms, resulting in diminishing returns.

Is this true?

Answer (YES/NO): YES